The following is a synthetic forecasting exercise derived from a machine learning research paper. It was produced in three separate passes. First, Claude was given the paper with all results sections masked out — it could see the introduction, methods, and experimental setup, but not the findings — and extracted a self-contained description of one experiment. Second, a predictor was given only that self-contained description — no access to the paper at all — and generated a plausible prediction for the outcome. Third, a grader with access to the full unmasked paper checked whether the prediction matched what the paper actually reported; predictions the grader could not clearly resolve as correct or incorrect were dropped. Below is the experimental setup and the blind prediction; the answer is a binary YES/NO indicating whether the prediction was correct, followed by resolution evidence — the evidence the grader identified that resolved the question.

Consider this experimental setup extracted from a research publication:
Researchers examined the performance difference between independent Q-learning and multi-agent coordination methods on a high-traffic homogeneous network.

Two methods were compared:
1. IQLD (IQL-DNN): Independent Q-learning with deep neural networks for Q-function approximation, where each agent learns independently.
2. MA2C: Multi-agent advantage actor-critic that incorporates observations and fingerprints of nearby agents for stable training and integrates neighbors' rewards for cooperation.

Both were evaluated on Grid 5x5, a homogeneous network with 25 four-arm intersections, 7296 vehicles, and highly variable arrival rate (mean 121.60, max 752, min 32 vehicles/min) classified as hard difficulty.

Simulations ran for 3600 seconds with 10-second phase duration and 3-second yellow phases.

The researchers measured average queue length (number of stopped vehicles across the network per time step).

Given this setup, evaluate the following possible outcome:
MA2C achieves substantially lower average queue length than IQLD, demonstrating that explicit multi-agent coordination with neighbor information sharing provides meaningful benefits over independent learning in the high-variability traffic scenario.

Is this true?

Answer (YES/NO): YES